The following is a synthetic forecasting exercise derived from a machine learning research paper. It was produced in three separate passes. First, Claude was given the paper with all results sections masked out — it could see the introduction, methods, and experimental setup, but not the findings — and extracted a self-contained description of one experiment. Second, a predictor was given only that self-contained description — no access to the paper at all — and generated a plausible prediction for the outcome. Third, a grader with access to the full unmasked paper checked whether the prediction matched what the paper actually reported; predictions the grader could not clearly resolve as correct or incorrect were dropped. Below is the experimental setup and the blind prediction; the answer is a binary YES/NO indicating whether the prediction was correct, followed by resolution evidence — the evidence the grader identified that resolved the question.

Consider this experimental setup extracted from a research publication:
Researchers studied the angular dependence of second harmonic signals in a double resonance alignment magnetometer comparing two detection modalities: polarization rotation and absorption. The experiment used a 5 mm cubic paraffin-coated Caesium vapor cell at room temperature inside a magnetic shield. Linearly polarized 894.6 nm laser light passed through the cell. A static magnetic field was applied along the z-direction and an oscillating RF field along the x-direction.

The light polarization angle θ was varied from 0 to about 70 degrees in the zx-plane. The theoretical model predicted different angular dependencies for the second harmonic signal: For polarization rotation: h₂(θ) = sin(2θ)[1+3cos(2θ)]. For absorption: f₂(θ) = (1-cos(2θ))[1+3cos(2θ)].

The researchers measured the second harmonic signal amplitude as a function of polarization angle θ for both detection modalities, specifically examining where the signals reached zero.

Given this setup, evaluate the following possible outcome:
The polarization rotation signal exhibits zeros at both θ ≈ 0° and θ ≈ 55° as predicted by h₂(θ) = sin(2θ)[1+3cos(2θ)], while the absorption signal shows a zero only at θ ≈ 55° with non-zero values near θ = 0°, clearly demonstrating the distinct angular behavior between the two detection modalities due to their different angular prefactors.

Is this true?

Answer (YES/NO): NO